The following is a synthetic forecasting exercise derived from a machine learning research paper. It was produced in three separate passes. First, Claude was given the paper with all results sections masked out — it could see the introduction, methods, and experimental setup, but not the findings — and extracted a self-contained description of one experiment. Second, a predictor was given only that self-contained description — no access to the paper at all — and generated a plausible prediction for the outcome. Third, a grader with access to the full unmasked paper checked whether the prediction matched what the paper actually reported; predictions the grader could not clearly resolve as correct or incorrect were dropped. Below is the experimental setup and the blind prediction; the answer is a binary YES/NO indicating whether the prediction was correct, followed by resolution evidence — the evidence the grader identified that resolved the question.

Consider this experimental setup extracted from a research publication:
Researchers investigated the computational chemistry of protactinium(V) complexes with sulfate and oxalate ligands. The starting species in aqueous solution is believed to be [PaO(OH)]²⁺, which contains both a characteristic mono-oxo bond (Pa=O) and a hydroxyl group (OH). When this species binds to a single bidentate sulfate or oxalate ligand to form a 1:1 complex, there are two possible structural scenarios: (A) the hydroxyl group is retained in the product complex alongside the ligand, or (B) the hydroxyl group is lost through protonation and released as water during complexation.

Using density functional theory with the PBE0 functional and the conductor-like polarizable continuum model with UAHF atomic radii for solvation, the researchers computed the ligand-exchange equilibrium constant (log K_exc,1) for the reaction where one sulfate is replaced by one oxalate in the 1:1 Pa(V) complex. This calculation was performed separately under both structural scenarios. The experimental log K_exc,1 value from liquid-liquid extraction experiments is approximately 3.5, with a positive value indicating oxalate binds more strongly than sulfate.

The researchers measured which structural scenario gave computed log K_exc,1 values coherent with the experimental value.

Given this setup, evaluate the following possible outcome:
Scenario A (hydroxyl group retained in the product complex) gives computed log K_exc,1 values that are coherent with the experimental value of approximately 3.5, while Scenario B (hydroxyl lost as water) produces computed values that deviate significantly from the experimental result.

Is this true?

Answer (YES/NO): YES